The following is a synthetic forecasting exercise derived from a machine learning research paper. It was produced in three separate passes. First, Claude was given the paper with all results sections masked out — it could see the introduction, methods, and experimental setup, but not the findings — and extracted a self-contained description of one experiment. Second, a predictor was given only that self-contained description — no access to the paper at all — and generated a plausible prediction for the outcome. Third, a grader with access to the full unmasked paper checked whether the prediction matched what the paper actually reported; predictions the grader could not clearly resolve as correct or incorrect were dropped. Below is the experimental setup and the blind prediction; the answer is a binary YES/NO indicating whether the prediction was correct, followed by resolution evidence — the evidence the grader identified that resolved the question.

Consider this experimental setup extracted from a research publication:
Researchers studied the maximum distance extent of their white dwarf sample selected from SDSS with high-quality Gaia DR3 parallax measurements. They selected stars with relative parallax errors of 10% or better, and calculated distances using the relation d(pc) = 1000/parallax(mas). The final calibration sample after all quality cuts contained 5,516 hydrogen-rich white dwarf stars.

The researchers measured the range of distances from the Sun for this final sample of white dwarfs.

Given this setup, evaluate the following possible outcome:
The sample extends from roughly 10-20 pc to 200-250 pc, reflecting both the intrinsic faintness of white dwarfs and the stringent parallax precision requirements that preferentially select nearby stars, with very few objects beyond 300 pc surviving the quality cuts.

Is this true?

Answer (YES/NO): NO